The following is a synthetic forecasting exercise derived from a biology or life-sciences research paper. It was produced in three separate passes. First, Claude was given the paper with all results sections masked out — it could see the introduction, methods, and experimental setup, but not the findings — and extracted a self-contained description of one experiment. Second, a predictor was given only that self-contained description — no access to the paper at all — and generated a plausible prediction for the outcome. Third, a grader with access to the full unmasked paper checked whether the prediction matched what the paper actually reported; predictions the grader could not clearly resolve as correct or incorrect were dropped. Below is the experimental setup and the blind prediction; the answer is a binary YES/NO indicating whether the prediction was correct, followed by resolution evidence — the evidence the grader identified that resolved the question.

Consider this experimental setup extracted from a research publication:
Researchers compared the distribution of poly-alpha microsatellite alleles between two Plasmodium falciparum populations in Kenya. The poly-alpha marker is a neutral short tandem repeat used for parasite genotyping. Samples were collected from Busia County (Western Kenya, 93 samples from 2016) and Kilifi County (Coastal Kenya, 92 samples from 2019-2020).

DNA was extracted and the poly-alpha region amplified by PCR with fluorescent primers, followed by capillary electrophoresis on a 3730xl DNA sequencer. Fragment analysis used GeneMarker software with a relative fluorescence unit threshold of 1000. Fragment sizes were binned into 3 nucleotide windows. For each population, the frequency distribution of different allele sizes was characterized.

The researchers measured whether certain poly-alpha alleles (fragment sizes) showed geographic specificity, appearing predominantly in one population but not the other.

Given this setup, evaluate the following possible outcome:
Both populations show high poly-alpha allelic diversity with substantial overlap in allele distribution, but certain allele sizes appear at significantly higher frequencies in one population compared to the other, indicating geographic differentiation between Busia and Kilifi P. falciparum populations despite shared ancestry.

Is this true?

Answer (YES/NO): YES